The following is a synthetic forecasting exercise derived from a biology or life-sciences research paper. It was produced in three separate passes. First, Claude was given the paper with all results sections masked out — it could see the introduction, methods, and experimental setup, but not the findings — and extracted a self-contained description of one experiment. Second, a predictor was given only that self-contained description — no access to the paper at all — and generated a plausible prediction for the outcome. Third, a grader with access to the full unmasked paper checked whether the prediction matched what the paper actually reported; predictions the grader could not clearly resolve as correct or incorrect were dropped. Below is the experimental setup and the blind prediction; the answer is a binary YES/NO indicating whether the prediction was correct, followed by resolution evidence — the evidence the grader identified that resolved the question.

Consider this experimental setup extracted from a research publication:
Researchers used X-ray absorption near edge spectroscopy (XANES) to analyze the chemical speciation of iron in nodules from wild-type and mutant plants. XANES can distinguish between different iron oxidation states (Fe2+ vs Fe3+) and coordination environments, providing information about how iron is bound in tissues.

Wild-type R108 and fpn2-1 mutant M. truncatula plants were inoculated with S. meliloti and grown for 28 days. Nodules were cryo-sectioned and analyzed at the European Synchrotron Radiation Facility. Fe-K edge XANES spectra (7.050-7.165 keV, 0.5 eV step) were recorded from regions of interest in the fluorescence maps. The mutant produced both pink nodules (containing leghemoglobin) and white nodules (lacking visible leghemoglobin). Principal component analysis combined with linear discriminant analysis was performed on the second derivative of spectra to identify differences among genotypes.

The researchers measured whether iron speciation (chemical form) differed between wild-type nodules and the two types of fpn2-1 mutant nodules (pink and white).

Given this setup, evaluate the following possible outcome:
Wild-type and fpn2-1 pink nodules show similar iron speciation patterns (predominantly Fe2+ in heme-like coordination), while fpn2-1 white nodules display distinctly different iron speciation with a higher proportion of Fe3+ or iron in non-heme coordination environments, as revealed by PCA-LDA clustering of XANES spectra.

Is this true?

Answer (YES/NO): NO